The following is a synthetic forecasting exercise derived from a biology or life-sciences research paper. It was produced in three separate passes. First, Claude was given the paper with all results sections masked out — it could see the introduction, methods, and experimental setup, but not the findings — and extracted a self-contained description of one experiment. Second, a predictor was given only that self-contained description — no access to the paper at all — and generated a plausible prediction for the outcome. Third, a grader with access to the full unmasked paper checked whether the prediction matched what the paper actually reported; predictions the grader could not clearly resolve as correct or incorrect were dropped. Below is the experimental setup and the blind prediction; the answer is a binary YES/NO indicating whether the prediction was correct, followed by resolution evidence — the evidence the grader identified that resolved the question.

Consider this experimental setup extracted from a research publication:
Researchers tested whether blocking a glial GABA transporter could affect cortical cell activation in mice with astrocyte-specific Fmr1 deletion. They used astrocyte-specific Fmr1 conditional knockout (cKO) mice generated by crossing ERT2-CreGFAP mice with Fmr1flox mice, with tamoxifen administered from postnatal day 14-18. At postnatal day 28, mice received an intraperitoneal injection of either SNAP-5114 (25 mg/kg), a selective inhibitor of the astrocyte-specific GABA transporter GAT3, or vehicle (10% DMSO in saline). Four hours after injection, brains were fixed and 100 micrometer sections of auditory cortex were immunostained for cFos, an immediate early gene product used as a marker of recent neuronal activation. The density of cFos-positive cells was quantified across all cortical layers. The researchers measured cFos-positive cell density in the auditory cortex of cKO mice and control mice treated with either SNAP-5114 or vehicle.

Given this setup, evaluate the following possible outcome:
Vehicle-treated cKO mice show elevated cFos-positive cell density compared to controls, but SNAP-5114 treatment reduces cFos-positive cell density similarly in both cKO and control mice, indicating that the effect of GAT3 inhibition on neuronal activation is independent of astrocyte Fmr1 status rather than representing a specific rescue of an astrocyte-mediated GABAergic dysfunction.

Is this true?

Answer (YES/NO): NO